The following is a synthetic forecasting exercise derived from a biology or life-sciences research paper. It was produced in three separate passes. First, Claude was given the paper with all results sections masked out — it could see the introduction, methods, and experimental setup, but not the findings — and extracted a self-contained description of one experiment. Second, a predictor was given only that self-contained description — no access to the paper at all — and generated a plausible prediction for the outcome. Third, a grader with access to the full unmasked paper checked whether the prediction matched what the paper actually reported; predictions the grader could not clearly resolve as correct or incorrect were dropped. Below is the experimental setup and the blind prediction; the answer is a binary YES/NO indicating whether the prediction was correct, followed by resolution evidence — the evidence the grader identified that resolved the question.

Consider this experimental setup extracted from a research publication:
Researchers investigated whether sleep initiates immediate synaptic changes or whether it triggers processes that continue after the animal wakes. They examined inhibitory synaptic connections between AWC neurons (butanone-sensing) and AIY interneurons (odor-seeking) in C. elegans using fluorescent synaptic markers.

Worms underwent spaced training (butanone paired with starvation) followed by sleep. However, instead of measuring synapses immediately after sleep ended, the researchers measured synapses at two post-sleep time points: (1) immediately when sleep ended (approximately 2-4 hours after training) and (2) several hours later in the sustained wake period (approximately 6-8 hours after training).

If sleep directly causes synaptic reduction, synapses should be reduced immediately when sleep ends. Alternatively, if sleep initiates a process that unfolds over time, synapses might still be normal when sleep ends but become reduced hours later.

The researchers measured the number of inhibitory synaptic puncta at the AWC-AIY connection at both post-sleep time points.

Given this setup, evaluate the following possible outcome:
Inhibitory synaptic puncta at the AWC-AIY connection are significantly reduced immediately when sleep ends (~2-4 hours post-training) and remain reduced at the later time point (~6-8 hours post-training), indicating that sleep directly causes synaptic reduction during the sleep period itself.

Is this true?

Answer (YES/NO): NO